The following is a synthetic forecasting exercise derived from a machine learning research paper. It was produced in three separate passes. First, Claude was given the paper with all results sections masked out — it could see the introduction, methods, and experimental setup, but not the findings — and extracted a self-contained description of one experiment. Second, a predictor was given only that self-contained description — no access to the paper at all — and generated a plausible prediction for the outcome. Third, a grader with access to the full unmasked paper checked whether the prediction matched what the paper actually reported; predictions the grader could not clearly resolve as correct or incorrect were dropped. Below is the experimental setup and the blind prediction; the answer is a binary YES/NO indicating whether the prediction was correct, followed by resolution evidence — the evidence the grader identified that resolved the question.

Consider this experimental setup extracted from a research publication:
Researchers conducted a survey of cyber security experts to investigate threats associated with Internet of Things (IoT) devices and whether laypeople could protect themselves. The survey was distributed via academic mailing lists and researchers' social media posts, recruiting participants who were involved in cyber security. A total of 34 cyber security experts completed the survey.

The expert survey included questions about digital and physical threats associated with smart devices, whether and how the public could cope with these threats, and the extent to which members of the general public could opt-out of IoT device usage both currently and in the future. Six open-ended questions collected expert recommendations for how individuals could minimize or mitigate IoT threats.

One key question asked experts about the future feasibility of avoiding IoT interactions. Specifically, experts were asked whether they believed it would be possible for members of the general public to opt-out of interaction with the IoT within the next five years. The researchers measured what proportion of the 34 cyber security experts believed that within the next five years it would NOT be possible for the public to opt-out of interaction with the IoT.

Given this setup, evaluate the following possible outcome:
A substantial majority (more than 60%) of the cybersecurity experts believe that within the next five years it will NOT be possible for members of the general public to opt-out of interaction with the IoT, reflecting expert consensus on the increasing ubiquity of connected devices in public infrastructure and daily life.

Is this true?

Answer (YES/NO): YES